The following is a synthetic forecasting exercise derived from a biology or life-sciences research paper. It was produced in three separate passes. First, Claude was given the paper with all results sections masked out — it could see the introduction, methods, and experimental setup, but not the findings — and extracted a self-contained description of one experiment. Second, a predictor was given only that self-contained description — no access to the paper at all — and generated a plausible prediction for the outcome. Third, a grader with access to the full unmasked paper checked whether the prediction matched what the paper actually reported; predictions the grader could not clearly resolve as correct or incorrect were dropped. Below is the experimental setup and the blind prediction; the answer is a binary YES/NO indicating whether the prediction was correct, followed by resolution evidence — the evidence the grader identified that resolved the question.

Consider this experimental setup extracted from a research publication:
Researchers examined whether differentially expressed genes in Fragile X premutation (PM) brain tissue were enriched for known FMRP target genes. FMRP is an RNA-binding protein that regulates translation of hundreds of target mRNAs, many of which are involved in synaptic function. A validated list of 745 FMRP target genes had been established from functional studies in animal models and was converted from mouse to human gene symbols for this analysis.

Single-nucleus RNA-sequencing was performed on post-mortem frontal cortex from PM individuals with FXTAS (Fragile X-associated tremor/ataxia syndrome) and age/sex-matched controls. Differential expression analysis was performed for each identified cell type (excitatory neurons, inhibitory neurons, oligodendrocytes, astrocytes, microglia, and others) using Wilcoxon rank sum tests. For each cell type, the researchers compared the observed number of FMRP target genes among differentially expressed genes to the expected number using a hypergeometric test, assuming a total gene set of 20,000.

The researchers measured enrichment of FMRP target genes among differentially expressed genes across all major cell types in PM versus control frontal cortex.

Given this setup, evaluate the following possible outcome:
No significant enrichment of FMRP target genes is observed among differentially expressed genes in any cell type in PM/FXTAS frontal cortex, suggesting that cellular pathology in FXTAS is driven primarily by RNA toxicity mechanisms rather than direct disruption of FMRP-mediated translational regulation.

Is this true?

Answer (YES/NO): NO